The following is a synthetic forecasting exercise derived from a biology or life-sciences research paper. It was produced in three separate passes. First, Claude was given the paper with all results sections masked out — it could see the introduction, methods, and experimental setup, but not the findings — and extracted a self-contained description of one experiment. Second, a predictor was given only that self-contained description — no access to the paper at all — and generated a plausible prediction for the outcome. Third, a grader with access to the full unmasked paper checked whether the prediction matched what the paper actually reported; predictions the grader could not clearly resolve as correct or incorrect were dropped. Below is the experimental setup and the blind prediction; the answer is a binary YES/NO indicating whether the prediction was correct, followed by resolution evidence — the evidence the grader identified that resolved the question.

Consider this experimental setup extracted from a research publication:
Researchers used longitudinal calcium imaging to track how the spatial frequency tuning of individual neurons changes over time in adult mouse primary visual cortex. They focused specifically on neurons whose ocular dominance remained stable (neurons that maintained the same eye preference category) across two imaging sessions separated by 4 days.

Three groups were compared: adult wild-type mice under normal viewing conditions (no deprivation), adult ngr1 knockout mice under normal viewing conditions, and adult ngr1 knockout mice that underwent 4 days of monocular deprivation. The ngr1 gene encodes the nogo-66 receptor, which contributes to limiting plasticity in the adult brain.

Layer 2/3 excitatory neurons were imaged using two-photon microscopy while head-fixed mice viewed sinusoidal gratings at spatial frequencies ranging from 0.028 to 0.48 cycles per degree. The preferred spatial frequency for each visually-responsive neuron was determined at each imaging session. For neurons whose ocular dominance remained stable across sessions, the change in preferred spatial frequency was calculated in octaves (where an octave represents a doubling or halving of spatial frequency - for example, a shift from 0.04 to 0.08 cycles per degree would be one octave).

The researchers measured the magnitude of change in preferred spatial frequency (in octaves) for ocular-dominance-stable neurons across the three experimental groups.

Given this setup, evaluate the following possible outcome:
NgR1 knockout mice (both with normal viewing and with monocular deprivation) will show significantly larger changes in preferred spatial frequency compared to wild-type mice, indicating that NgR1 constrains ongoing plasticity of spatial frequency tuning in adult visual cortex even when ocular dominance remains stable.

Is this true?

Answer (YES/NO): NO